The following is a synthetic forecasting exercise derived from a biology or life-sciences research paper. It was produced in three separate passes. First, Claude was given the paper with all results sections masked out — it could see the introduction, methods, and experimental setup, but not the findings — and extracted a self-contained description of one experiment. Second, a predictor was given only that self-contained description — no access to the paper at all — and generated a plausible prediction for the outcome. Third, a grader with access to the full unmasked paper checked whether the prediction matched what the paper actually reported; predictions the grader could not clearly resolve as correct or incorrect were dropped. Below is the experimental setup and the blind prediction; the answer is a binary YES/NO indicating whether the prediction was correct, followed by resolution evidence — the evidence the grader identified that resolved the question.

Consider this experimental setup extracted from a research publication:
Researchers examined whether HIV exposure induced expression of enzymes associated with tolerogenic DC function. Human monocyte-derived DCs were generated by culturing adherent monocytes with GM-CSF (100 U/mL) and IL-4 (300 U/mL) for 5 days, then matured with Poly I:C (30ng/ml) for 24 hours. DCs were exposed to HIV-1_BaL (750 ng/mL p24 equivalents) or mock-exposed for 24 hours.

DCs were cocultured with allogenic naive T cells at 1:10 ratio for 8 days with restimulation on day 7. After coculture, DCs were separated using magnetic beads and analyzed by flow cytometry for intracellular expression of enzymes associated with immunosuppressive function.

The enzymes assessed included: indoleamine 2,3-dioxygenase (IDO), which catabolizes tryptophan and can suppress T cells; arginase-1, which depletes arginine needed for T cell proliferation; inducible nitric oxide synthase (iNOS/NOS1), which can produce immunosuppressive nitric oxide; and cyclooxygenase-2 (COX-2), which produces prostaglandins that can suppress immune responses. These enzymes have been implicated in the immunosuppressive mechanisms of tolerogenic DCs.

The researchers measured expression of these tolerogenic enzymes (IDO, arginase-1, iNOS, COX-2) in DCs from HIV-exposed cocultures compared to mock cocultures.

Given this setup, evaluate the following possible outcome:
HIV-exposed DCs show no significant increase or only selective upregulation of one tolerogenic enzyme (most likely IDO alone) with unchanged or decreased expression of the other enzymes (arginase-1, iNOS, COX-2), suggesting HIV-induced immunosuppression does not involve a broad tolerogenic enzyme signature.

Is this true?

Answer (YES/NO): YES